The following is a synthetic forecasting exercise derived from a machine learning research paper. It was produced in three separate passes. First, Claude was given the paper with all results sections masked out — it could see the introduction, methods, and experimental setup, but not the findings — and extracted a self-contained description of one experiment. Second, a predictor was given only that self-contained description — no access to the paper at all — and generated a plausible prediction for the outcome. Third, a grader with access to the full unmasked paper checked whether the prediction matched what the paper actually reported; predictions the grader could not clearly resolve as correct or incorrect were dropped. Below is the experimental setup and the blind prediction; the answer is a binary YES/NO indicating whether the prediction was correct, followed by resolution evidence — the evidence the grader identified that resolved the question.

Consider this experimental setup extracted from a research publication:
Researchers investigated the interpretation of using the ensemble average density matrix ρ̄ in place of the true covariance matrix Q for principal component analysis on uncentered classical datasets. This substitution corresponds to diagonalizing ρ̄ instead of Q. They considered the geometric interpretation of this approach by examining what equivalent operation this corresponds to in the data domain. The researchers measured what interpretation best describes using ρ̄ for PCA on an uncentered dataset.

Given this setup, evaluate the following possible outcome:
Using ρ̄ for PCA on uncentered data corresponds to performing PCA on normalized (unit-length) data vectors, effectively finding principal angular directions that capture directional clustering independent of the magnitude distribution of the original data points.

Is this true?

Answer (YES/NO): NO